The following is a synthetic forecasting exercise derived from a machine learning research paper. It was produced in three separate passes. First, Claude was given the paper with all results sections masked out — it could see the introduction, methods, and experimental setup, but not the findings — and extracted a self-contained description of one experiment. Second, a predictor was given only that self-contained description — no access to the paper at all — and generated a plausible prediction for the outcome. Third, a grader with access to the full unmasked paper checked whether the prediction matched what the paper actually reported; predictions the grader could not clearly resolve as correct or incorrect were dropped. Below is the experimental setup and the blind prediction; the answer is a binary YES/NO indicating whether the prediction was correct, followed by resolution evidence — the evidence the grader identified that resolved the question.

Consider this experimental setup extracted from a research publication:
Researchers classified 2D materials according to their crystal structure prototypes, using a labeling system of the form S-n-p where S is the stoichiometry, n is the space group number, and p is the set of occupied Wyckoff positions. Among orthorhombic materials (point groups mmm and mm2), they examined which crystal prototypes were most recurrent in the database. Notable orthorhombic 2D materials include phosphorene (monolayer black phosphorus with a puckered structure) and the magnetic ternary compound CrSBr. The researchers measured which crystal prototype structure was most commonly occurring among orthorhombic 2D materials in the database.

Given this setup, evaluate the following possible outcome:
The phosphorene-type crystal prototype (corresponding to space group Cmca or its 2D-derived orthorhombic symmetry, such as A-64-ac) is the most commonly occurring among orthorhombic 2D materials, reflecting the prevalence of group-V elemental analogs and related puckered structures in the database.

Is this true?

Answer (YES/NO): NO